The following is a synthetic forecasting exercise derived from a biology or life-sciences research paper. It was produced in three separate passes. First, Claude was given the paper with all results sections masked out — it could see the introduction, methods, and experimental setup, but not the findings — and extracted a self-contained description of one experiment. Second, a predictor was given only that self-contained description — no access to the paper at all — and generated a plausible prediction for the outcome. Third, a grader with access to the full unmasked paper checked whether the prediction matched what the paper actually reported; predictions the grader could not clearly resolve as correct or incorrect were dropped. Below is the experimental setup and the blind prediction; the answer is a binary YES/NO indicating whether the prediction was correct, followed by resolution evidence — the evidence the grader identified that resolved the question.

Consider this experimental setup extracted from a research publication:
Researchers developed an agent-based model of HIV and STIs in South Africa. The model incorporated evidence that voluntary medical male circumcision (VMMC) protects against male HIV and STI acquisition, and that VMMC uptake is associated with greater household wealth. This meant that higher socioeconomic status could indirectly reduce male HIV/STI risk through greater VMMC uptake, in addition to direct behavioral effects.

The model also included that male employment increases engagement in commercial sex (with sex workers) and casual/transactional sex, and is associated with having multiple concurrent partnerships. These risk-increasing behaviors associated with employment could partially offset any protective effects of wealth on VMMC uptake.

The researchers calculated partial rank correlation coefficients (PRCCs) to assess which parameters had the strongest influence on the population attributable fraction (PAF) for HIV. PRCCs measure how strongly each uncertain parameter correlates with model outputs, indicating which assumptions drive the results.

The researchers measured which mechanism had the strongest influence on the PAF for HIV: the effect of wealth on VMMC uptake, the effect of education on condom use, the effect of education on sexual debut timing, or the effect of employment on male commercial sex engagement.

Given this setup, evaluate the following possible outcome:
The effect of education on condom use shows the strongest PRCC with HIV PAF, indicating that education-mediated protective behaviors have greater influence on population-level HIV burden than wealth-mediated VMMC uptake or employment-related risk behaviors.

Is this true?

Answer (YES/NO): YES